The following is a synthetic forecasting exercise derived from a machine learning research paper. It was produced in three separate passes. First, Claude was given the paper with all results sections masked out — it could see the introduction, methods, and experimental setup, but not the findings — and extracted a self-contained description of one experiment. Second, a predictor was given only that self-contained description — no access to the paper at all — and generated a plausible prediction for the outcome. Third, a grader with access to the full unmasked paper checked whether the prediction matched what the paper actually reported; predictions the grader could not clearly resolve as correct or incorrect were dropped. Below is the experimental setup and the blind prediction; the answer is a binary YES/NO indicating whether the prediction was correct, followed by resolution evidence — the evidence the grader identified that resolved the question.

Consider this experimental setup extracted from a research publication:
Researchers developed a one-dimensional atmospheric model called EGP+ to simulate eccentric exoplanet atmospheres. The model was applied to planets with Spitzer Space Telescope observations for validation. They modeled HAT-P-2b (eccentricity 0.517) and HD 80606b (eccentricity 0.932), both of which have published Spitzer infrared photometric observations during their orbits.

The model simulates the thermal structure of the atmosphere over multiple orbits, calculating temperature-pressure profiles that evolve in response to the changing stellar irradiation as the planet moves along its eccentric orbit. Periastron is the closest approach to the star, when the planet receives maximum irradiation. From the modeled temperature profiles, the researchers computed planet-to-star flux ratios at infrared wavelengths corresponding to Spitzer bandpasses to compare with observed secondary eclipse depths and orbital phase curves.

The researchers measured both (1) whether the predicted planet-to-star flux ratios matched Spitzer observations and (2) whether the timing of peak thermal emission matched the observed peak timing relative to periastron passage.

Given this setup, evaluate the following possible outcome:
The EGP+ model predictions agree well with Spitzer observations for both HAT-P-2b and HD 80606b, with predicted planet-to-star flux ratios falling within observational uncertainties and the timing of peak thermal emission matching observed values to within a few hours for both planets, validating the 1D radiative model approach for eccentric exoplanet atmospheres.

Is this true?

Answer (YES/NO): NO